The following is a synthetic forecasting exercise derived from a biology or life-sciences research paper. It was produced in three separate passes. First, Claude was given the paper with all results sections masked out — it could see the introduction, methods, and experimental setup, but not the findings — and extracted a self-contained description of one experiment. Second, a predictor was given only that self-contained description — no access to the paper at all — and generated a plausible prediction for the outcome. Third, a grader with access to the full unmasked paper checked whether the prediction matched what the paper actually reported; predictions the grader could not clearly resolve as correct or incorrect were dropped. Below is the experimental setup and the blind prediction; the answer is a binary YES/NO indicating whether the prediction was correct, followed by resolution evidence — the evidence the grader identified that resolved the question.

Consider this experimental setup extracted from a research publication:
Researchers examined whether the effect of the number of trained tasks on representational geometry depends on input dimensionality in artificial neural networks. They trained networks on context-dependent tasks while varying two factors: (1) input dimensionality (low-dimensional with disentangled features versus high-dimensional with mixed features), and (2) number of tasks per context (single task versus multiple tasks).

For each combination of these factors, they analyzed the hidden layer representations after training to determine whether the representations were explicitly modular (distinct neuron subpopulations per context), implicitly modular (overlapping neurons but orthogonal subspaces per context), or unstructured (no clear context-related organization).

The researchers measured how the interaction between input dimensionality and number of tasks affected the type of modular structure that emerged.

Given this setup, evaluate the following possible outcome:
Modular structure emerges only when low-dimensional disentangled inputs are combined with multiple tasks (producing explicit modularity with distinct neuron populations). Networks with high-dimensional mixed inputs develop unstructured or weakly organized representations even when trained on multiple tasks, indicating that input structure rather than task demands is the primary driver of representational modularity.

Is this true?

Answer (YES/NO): NO